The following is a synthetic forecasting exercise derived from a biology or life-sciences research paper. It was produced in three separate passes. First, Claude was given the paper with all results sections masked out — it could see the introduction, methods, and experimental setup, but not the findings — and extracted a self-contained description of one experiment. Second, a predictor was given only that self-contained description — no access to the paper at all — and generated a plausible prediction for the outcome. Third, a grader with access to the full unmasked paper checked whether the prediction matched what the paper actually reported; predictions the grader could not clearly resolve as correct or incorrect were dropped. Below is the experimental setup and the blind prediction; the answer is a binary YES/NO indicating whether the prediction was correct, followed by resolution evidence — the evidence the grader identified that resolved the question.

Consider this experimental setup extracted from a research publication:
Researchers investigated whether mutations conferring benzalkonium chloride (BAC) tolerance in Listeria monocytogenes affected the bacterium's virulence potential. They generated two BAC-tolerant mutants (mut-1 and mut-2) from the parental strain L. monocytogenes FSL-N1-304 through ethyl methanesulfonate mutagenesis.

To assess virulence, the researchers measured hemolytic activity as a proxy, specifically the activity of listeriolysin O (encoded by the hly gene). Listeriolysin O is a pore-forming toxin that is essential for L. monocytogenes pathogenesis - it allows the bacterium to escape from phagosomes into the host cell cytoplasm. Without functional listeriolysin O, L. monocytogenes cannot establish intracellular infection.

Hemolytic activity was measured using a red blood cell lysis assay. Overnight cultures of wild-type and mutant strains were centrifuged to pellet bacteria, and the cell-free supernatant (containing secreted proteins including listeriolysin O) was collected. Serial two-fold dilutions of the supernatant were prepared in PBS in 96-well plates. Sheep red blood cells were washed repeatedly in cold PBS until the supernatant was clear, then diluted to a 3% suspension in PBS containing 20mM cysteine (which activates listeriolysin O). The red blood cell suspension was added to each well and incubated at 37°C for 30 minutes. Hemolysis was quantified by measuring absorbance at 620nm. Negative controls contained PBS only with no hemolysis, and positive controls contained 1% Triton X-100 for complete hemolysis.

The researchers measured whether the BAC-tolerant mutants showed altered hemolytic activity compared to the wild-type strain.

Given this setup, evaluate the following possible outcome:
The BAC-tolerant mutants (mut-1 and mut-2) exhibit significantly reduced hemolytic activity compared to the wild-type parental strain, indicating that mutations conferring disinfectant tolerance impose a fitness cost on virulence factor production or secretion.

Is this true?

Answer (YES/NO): NO